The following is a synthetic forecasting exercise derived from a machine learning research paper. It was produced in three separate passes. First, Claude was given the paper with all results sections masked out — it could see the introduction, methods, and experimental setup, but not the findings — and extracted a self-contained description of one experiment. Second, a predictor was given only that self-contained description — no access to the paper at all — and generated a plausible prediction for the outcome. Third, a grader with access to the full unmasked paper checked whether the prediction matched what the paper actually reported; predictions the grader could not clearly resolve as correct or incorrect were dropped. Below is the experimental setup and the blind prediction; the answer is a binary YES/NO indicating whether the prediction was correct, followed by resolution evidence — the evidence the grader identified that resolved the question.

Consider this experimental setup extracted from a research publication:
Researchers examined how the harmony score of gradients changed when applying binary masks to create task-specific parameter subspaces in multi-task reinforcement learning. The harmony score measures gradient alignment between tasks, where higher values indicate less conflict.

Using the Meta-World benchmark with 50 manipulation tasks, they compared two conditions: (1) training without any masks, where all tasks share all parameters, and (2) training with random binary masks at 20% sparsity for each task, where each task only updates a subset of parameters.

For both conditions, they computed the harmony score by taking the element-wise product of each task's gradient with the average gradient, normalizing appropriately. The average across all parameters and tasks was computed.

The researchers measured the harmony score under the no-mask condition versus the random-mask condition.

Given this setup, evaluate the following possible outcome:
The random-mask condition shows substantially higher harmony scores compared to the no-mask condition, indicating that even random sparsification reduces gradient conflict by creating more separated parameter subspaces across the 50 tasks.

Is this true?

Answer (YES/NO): YES